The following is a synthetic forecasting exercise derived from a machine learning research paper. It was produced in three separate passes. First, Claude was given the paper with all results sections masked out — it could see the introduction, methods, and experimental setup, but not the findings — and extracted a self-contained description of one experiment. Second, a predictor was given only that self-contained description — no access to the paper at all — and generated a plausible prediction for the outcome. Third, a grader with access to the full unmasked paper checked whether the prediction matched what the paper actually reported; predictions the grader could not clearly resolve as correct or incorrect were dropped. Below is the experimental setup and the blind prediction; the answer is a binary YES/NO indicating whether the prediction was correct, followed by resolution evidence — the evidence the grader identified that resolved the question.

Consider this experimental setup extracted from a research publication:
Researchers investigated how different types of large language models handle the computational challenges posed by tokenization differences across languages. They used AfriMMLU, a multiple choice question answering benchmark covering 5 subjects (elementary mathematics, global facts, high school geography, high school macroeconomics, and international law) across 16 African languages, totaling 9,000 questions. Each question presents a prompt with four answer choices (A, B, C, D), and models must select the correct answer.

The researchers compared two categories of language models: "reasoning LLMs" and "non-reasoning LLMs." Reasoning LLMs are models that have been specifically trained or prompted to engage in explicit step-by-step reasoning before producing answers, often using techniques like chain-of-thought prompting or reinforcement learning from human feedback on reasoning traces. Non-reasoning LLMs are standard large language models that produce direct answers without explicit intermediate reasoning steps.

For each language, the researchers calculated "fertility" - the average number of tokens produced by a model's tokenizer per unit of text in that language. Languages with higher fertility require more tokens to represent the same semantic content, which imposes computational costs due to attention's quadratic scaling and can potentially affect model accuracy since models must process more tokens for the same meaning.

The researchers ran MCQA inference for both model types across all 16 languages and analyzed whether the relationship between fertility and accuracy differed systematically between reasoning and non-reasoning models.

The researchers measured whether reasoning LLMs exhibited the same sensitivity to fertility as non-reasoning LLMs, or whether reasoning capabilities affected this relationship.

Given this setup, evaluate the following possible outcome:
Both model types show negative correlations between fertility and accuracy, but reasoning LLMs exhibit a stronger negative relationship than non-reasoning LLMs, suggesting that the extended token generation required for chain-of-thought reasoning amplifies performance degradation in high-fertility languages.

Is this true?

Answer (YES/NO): NO